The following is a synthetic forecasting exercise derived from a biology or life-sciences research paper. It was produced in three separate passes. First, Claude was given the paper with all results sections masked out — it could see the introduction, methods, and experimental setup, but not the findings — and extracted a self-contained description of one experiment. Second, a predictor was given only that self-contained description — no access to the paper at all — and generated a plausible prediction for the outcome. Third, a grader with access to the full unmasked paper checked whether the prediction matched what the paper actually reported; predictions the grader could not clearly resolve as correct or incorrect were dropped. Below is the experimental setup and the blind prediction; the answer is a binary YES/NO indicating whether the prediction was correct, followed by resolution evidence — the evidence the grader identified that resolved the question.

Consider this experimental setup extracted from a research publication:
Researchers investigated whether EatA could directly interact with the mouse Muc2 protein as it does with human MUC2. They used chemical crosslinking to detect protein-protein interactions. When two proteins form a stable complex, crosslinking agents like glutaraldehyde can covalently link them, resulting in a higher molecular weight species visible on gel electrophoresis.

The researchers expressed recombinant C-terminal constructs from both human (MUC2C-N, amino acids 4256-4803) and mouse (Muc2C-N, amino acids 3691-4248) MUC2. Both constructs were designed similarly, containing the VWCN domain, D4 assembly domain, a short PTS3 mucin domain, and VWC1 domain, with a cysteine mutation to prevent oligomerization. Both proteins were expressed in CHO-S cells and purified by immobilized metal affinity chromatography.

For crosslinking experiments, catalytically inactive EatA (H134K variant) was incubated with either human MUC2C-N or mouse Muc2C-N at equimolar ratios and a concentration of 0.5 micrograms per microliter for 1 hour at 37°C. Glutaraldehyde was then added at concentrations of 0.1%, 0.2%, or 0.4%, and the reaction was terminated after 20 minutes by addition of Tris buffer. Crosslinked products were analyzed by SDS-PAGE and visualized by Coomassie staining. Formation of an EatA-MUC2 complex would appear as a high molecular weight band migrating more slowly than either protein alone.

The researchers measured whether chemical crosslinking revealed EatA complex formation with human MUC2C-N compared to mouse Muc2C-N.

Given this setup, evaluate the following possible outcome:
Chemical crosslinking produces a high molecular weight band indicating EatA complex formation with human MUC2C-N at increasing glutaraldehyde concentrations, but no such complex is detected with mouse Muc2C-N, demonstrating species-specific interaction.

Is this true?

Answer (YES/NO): NO